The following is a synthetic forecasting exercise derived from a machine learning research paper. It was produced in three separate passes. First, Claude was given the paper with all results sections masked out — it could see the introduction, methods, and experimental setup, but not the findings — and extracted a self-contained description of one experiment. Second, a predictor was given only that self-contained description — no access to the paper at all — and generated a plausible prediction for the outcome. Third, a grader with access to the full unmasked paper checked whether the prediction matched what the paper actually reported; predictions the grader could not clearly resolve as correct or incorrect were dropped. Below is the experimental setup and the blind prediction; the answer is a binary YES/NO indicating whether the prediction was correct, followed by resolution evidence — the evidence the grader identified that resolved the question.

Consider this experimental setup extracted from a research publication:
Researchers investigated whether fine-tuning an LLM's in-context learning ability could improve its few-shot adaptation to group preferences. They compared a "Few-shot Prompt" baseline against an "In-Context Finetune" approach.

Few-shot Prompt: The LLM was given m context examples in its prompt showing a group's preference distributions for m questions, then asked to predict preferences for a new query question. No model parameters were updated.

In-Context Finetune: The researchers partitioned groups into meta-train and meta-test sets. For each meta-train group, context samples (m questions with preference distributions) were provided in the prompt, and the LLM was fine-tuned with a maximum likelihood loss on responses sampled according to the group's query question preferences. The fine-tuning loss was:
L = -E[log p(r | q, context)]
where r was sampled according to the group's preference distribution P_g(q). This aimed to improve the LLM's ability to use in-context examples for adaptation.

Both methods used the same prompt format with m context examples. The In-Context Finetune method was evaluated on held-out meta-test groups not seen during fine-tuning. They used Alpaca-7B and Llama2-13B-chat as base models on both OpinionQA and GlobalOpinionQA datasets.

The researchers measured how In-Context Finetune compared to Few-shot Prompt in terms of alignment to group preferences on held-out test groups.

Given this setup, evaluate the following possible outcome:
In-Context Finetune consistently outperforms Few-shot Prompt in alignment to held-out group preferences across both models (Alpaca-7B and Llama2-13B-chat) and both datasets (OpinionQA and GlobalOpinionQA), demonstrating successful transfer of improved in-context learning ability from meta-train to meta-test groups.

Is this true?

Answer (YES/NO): YES